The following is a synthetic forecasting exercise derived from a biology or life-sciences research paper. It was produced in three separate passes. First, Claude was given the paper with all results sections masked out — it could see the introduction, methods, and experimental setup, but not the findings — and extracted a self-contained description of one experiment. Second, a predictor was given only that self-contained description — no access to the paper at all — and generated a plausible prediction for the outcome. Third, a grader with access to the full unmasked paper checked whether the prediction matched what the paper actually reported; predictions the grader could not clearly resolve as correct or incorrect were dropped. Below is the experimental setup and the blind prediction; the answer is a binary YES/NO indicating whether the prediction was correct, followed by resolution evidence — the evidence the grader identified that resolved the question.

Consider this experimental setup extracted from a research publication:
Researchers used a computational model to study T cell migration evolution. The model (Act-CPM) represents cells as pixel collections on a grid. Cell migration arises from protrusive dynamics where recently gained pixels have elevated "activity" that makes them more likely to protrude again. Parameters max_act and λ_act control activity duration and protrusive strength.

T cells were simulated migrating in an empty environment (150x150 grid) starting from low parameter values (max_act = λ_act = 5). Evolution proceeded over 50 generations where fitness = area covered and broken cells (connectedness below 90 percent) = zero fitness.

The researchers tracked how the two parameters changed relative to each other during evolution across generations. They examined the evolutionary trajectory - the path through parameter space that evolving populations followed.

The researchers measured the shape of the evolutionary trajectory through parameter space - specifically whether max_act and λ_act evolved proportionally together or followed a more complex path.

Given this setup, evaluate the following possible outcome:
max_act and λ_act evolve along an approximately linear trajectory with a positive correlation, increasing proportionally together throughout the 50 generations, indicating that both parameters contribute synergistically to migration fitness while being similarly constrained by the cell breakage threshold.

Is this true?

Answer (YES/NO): NO